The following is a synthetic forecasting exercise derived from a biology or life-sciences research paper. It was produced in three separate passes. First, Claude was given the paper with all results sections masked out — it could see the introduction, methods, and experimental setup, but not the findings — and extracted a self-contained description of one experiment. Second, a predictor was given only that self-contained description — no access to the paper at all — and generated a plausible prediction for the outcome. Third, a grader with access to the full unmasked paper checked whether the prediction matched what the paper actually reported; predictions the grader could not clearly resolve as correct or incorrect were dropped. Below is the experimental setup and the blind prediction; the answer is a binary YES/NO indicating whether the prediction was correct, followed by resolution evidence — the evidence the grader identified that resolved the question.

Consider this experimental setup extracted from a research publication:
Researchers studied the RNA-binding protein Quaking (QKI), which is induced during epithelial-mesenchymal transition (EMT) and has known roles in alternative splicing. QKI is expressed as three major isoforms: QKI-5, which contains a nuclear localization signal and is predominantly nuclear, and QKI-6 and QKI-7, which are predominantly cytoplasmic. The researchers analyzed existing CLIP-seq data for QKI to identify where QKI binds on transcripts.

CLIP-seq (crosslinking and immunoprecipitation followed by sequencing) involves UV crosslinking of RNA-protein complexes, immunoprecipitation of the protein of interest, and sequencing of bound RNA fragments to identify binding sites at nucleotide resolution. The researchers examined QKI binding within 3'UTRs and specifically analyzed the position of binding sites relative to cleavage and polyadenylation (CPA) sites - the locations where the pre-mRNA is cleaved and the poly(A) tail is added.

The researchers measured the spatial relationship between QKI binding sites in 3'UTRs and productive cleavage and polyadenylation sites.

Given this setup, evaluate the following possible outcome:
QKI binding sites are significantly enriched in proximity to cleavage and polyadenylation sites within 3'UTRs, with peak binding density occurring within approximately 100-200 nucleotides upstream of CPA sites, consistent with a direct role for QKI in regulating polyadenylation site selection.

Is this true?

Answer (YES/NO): NO